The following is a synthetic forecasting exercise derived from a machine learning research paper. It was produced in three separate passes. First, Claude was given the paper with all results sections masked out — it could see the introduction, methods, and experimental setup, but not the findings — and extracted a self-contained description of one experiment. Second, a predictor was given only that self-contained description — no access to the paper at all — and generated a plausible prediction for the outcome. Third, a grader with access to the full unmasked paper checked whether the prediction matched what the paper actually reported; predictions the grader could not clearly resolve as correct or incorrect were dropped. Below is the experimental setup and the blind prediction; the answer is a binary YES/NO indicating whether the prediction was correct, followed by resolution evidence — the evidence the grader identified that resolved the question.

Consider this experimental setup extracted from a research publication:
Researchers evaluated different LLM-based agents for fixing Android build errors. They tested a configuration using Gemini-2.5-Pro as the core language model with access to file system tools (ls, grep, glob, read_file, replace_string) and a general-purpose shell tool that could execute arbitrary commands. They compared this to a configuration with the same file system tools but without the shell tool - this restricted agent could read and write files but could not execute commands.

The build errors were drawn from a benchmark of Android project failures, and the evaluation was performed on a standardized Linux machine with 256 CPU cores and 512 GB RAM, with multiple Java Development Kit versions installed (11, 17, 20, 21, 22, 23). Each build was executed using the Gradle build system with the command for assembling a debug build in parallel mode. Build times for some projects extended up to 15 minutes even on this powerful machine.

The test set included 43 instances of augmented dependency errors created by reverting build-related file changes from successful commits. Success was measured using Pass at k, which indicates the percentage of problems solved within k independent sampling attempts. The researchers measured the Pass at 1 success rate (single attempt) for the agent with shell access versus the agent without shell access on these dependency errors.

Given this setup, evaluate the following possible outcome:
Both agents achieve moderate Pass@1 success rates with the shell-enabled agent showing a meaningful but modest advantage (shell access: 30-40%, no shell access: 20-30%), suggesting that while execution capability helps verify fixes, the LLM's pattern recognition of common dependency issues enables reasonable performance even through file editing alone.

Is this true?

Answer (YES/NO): NO